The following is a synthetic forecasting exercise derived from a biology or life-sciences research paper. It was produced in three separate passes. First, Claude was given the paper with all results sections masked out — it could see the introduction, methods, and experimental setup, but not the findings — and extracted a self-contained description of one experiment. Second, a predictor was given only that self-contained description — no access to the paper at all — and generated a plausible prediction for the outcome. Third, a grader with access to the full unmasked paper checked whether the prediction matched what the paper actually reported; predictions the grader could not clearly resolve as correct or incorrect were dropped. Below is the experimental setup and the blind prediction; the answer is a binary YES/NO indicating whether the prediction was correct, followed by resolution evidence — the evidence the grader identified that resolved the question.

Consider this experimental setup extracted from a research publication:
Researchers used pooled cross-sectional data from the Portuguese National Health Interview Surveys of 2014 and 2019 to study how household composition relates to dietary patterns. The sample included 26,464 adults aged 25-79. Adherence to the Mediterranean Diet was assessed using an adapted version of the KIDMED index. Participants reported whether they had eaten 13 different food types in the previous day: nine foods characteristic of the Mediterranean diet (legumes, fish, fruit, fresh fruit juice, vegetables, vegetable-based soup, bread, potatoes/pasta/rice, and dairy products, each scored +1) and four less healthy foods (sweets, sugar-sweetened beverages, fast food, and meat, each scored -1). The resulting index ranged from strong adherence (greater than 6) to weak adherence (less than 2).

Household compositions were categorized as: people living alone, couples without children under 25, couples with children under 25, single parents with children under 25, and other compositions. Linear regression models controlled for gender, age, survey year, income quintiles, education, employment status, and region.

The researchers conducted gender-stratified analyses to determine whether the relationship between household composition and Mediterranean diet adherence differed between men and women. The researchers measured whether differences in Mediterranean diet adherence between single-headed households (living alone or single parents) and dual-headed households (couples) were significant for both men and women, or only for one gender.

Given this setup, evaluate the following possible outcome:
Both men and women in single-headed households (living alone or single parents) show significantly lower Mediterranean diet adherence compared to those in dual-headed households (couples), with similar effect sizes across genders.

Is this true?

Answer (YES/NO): NO